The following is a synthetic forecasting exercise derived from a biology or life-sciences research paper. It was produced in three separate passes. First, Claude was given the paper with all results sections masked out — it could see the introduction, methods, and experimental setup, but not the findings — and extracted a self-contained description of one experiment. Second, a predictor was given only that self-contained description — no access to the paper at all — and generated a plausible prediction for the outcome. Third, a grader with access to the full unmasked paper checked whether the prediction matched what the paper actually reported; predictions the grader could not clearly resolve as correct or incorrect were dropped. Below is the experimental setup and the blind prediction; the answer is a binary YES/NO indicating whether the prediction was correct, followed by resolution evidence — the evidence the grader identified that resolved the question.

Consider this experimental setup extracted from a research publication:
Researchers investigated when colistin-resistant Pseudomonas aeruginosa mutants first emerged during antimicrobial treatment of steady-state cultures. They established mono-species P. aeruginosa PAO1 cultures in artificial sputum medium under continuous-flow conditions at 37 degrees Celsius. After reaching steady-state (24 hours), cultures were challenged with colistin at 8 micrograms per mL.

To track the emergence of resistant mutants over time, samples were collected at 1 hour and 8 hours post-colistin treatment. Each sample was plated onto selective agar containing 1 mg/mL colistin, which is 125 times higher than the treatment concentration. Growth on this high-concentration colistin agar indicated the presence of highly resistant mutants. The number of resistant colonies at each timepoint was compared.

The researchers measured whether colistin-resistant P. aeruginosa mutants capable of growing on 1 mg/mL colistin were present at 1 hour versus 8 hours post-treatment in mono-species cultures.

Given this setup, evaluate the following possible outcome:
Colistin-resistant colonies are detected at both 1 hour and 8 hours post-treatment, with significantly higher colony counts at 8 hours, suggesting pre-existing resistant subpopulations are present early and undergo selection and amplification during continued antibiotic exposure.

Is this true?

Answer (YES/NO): NO